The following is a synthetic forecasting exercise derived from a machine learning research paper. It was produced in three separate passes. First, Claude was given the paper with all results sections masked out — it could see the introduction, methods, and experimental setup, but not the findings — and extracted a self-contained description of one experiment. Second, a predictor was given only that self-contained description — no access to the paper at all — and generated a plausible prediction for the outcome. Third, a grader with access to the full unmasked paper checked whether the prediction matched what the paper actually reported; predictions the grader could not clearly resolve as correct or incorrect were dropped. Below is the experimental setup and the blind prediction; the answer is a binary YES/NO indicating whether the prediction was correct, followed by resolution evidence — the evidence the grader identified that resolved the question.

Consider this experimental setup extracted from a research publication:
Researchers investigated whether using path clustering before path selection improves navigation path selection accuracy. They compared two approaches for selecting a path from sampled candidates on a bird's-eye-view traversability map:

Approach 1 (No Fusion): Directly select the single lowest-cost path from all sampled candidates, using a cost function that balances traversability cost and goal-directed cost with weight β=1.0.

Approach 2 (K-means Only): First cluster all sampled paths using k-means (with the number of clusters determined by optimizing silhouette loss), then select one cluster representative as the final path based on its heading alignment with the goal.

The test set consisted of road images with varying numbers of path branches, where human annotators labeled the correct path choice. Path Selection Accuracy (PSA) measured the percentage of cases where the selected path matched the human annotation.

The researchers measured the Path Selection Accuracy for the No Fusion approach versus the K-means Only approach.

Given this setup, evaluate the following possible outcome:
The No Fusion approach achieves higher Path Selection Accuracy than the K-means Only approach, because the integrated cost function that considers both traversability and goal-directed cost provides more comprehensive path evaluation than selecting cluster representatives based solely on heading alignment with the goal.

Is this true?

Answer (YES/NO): NO